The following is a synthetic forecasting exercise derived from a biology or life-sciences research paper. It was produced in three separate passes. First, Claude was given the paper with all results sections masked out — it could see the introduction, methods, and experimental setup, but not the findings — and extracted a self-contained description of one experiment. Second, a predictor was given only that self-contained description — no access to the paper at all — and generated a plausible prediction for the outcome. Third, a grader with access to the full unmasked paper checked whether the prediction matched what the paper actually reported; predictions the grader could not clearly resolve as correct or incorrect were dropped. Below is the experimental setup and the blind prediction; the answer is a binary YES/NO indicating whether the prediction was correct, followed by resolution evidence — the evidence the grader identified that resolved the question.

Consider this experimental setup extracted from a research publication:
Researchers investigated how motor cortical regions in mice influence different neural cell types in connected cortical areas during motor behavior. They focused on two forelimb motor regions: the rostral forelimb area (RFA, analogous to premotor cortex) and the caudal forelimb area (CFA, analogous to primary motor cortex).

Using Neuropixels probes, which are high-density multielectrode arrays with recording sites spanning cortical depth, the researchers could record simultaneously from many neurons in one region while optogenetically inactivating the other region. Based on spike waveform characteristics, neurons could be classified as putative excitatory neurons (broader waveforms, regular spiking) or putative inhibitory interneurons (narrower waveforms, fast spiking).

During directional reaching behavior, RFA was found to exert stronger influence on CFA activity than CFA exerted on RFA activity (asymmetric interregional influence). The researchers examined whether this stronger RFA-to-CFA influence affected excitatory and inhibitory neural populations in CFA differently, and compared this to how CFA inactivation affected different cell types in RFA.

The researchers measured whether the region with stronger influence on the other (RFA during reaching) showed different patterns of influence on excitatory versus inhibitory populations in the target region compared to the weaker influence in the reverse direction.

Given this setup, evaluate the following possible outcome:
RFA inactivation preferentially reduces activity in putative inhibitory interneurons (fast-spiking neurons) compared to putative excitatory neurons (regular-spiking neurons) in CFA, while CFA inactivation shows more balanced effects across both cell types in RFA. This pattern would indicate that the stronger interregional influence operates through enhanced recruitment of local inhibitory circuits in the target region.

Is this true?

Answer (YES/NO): YES